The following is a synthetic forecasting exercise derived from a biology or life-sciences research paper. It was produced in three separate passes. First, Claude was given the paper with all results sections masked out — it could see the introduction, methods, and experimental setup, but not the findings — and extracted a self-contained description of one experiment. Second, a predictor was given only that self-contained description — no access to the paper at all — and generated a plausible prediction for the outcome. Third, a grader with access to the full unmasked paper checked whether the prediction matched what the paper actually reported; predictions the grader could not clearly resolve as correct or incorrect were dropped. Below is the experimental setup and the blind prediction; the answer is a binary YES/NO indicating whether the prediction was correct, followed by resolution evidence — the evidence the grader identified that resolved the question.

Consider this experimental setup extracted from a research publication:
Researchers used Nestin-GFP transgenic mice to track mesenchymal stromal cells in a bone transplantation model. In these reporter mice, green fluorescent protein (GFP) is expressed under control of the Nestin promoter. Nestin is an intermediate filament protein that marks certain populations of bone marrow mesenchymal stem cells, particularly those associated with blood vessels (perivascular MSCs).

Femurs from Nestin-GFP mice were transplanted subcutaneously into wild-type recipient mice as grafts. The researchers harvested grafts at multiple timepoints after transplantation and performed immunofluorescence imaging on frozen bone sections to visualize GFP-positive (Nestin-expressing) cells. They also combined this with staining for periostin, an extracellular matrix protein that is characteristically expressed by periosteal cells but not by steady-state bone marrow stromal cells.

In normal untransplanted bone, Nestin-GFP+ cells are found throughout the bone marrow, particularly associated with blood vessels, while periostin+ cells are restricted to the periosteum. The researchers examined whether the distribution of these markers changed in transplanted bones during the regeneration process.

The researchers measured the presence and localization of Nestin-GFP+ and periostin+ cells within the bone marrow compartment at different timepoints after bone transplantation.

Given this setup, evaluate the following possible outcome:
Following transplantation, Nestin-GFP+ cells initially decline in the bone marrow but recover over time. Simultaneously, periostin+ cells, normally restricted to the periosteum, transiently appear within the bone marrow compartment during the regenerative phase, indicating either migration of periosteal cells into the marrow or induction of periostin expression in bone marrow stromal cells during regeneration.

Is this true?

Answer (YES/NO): NO